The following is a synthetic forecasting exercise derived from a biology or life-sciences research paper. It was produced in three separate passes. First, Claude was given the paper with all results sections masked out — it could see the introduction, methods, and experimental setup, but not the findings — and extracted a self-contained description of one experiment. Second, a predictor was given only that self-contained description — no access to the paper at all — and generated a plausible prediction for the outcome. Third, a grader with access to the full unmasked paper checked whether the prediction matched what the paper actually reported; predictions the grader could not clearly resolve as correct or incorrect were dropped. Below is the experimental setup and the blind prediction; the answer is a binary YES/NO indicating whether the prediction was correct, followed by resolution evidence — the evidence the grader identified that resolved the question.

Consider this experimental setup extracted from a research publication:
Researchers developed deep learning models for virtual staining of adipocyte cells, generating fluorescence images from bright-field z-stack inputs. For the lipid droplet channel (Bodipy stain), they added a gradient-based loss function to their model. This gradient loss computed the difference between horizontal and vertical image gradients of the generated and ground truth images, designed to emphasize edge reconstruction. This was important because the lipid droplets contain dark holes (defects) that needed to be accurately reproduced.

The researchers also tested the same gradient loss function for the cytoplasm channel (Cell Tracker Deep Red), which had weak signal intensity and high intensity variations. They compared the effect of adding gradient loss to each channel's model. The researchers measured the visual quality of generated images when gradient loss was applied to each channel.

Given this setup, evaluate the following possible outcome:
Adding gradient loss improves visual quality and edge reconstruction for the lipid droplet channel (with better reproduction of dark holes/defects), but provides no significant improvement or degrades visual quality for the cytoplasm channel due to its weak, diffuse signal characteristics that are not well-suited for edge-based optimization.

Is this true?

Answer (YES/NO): YES